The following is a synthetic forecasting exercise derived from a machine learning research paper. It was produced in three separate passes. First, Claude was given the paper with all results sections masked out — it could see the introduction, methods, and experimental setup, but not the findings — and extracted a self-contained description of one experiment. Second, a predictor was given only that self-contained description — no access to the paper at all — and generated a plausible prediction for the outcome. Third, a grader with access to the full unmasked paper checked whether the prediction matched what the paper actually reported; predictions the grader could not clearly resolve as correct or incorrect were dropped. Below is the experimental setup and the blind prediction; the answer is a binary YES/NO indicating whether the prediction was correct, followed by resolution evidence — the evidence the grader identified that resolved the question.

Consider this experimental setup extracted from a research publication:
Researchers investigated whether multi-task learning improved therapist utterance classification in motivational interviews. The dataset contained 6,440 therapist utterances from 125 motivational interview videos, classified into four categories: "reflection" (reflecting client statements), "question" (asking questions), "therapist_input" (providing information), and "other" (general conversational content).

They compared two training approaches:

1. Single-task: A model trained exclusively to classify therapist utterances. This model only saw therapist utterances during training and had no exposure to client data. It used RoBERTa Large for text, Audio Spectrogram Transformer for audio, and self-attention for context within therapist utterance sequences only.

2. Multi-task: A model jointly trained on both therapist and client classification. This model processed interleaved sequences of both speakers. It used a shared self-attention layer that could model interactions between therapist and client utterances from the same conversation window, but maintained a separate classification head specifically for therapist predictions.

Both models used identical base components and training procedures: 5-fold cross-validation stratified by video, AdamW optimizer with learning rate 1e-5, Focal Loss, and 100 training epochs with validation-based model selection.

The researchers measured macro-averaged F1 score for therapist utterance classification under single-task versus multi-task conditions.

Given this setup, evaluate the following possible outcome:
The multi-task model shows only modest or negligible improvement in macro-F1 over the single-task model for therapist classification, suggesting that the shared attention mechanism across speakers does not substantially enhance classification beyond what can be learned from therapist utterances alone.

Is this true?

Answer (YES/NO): NO